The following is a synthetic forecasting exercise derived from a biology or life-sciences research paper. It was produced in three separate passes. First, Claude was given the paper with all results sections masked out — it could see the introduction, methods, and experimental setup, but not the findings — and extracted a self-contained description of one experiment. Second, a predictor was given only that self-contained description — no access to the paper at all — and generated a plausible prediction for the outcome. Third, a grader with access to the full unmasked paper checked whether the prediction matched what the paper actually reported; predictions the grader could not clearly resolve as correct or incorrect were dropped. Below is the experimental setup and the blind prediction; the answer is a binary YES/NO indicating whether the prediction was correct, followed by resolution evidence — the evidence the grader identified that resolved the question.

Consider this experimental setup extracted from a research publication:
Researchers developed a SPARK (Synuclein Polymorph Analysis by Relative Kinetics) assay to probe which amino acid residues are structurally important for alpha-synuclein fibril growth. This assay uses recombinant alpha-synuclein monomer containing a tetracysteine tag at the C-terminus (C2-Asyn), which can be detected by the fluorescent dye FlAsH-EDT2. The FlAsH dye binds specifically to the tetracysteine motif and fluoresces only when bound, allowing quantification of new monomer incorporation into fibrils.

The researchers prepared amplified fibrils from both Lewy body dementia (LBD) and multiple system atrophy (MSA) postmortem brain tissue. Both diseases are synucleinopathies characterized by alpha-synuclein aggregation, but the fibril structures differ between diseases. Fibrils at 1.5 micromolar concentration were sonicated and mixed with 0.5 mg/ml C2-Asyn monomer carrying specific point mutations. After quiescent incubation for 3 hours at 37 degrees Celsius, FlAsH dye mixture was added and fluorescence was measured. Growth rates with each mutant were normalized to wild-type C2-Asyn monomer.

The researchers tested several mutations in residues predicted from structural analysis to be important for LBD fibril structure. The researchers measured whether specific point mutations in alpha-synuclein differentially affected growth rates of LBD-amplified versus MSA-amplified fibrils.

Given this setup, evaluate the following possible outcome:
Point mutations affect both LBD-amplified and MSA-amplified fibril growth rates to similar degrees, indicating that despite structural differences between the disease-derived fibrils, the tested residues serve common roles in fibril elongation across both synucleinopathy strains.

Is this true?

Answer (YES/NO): NO